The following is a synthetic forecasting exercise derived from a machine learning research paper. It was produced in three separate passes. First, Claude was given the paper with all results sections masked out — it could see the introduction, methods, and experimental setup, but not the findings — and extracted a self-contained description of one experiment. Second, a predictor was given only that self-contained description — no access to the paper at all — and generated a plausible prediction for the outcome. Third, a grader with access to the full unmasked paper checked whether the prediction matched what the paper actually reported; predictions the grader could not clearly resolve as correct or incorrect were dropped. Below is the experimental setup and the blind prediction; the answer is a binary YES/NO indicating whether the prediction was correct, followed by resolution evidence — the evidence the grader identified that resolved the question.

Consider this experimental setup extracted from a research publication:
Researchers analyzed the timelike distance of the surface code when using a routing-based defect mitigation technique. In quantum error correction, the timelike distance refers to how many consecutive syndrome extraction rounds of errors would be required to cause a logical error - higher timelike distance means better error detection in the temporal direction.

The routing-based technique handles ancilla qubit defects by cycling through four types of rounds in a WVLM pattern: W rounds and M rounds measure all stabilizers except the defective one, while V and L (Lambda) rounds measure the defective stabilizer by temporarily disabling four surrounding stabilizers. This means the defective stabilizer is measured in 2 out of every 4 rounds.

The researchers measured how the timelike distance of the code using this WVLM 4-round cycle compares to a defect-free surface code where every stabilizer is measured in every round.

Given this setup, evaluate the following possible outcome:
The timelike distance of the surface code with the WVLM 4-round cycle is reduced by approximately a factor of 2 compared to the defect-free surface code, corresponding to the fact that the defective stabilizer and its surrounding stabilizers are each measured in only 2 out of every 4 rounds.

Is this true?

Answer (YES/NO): YES